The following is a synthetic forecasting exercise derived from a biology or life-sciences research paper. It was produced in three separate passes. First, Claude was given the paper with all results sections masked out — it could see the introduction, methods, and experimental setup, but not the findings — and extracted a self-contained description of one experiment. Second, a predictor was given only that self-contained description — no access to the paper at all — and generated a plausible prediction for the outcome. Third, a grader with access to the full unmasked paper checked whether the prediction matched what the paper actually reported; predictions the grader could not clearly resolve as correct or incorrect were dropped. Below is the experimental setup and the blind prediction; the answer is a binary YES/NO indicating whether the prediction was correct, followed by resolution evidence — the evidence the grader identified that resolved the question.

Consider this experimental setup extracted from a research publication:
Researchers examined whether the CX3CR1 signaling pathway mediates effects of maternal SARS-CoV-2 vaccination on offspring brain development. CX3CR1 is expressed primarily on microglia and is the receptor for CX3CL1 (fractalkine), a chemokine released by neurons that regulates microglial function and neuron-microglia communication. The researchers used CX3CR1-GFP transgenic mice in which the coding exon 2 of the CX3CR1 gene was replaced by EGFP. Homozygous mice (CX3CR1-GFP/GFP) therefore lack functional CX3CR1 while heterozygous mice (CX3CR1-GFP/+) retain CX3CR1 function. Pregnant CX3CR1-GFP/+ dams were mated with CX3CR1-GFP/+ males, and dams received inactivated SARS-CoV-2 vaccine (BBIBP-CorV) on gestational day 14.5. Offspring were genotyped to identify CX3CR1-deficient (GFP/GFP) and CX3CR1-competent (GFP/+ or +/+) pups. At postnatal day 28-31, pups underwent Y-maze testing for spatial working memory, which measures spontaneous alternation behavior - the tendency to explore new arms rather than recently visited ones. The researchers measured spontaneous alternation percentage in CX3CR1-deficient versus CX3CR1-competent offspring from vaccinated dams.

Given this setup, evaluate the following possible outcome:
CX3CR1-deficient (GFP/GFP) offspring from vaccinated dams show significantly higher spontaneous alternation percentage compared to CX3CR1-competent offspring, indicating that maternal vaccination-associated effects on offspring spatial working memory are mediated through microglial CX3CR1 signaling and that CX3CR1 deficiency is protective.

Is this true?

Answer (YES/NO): NO